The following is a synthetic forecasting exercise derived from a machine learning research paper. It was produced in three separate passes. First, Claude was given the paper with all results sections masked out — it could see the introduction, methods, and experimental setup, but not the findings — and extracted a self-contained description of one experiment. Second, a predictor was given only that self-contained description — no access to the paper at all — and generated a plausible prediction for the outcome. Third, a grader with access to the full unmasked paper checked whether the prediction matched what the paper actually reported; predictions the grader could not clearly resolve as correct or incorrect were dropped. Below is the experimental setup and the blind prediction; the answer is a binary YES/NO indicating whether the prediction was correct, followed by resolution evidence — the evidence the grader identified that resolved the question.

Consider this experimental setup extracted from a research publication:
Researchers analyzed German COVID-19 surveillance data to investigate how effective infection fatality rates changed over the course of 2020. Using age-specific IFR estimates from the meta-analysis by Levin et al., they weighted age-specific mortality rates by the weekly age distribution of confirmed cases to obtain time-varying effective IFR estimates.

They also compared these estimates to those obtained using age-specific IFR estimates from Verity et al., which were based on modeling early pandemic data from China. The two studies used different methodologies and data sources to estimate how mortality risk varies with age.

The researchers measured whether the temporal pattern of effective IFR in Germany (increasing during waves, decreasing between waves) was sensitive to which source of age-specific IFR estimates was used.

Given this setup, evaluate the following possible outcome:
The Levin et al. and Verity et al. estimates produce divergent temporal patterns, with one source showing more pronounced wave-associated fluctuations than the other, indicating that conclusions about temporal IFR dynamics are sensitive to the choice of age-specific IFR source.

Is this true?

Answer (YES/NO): NO